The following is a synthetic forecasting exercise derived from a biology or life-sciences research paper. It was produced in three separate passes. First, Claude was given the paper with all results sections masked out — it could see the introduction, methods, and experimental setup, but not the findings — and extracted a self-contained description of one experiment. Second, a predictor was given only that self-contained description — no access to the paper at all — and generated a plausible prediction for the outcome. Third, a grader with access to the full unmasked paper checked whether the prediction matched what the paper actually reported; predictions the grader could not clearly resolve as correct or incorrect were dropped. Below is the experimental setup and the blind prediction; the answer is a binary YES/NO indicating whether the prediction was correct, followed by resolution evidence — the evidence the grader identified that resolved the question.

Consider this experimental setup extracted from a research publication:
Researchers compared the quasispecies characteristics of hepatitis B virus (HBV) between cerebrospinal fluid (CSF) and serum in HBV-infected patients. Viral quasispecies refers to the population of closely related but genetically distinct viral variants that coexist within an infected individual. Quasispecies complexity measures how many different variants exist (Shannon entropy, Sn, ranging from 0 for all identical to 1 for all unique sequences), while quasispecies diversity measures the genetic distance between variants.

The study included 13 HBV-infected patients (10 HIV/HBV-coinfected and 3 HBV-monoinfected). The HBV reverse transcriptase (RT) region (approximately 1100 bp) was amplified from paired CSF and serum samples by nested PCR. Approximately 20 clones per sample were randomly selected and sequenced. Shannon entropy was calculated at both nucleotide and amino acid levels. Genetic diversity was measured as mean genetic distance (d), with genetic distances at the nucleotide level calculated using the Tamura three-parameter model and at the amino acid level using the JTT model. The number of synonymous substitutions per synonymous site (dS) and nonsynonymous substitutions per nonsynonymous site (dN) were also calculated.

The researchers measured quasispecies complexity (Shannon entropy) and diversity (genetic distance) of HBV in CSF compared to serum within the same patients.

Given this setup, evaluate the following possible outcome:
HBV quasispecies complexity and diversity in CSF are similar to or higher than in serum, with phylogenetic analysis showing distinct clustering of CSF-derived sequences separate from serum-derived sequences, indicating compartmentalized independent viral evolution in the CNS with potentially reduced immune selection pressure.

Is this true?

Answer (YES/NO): NO